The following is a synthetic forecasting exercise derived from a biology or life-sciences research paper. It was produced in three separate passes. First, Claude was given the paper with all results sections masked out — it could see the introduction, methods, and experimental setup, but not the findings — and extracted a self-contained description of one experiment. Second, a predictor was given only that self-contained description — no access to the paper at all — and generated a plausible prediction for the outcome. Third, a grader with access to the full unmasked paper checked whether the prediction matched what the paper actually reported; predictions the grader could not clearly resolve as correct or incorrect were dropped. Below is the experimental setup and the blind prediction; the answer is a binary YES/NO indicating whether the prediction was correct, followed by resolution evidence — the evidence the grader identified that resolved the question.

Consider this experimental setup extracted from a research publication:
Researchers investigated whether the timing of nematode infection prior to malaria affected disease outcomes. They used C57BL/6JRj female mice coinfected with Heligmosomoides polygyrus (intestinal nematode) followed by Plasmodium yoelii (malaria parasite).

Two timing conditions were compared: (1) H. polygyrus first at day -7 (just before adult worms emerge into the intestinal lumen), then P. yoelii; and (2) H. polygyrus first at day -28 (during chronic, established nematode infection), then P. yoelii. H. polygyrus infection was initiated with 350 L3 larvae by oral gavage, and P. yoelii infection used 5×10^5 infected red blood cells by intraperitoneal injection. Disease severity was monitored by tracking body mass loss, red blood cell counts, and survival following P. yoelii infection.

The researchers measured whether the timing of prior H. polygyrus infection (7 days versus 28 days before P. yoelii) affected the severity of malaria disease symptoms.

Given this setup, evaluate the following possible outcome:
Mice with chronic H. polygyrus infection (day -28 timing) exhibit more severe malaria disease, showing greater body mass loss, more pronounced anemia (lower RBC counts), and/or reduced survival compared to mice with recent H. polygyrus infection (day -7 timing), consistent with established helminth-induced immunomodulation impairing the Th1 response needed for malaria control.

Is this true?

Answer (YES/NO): NO